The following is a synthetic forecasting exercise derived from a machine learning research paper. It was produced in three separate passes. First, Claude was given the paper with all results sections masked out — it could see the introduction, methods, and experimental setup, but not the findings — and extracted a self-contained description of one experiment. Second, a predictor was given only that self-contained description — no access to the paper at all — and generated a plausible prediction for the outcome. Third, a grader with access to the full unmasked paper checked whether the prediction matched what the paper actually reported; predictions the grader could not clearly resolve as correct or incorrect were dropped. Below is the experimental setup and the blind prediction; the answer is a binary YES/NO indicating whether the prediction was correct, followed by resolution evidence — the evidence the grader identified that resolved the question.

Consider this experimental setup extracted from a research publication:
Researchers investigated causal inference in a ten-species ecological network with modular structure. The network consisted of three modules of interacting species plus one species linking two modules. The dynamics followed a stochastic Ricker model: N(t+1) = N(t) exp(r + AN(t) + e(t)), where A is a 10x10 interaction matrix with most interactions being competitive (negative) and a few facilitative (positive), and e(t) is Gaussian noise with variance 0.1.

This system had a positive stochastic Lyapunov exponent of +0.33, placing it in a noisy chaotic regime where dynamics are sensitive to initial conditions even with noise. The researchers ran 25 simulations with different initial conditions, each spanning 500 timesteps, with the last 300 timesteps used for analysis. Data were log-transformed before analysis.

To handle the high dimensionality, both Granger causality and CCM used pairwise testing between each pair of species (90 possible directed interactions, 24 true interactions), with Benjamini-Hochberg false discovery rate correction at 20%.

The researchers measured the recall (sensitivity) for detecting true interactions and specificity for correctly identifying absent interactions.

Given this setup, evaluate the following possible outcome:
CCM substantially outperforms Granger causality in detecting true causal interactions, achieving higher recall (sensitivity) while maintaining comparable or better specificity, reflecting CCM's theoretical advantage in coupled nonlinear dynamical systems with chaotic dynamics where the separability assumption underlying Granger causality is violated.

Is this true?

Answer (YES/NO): NO